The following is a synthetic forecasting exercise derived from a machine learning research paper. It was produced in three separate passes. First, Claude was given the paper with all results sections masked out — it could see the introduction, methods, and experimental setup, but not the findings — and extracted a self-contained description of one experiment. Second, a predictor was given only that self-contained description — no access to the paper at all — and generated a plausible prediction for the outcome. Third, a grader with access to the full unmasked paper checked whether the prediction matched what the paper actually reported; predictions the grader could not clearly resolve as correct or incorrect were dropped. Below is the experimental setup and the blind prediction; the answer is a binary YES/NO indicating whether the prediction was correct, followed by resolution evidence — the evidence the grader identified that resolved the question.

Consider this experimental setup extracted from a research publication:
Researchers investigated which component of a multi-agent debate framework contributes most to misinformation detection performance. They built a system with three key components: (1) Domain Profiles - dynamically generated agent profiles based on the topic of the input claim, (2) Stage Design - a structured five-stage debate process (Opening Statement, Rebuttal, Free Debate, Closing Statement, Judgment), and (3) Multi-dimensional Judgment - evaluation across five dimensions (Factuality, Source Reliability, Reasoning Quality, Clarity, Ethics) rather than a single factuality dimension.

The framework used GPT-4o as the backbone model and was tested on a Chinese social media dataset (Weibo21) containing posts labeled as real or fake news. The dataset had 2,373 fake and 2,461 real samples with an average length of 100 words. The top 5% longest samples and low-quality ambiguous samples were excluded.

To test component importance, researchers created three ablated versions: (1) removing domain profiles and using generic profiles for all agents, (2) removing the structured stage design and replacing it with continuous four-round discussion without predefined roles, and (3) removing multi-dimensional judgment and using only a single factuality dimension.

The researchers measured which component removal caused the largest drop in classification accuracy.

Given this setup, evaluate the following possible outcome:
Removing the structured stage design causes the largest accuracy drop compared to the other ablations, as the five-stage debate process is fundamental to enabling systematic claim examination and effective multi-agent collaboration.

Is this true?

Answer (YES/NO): NO